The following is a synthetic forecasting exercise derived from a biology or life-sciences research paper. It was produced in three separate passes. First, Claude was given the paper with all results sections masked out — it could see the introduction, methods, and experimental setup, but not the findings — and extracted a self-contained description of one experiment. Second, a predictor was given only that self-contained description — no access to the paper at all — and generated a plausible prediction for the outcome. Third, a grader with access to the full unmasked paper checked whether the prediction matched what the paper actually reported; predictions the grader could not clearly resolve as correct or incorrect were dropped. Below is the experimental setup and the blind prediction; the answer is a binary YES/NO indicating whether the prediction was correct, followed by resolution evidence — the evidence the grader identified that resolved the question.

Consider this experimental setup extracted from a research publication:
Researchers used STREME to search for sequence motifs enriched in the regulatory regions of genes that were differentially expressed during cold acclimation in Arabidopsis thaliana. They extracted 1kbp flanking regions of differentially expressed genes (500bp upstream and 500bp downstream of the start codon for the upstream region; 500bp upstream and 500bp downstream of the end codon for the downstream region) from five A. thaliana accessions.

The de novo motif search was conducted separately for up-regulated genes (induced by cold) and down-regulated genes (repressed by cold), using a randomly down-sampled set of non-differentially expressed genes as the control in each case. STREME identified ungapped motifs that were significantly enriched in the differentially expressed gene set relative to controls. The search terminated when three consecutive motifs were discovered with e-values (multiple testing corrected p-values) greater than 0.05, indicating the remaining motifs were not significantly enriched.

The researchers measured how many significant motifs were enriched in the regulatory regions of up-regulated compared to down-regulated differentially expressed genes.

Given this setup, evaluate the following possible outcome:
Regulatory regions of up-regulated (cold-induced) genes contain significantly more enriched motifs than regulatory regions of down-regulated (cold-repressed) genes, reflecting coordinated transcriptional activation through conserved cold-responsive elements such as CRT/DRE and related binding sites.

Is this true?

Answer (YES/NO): NO